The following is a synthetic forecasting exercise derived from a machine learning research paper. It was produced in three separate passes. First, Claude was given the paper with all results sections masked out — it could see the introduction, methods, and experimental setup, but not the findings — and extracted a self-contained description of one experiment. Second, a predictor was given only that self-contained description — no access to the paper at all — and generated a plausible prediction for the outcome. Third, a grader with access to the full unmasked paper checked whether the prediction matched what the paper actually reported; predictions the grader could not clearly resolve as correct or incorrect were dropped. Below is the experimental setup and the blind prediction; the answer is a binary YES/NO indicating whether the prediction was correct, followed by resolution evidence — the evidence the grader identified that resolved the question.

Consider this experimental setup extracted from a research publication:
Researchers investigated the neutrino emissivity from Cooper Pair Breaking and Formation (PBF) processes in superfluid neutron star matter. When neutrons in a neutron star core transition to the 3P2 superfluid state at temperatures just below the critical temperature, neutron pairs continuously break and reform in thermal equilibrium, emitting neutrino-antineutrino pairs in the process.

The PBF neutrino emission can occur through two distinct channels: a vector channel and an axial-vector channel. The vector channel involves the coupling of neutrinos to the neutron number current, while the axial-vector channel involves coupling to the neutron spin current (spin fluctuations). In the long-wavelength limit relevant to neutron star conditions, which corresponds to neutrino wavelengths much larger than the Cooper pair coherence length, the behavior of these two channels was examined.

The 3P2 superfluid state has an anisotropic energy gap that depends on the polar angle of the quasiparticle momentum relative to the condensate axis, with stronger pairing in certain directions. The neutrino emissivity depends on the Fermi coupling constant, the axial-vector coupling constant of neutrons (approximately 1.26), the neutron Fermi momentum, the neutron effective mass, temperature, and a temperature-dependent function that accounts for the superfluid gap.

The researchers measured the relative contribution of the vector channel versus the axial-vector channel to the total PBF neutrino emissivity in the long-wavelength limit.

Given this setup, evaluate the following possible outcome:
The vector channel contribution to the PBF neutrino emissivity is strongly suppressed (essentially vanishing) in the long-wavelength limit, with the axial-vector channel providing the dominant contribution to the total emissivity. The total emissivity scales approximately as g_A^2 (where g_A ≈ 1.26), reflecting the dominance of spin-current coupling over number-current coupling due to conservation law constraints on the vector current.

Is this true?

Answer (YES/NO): YES